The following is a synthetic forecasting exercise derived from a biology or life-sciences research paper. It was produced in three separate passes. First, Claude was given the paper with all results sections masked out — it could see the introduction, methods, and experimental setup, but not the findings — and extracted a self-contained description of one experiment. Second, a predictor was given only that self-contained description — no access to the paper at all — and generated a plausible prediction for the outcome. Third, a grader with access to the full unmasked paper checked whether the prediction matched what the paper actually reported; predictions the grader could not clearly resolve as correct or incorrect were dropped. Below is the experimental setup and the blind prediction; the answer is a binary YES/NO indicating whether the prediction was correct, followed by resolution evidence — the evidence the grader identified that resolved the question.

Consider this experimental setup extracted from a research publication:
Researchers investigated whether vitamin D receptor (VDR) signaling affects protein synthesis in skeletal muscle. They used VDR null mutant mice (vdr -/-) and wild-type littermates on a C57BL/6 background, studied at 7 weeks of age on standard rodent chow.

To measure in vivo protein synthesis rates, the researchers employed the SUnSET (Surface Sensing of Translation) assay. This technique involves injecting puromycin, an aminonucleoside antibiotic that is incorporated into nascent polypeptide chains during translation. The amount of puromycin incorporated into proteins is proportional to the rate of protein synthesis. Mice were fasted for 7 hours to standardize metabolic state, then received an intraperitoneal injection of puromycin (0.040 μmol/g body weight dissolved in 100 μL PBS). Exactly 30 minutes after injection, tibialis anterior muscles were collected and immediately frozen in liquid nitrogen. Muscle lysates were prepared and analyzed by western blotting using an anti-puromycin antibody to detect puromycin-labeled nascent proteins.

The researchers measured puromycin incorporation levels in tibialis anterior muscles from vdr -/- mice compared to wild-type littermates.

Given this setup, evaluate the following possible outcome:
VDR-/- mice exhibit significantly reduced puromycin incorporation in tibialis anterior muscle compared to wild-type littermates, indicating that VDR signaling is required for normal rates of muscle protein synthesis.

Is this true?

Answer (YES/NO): YES